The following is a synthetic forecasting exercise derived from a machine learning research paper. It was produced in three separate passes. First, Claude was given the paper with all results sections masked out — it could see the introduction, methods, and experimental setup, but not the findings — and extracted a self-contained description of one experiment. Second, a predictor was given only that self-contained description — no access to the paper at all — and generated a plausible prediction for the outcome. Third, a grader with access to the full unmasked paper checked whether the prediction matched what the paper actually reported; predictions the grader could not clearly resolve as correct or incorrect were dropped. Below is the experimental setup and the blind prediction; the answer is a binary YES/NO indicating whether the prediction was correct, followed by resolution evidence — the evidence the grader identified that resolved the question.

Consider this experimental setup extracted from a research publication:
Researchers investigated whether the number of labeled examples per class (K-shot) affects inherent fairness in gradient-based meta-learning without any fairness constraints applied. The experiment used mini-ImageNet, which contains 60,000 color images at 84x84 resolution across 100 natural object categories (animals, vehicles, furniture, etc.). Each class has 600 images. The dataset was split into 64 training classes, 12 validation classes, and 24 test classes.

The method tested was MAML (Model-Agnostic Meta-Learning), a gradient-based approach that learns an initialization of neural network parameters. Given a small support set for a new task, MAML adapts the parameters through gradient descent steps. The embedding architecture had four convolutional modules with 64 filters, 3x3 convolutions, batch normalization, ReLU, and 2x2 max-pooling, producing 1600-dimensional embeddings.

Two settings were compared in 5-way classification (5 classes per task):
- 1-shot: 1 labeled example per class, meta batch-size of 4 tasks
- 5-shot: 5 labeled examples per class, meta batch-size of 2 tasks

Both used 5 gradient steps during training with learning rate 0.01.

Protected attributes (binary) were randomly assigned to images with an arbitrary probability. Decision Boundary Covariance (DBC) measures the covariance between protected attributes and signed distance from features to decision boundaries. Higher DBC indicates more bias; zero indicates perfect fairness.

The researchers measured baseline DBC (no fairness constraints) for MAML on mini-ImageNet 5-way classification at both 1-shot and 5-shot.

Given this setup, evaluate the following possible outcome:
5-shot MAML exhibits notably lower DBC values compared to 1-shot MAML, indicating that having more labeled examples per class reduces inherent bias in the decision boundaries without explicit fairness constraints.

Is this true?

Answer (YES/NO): NO